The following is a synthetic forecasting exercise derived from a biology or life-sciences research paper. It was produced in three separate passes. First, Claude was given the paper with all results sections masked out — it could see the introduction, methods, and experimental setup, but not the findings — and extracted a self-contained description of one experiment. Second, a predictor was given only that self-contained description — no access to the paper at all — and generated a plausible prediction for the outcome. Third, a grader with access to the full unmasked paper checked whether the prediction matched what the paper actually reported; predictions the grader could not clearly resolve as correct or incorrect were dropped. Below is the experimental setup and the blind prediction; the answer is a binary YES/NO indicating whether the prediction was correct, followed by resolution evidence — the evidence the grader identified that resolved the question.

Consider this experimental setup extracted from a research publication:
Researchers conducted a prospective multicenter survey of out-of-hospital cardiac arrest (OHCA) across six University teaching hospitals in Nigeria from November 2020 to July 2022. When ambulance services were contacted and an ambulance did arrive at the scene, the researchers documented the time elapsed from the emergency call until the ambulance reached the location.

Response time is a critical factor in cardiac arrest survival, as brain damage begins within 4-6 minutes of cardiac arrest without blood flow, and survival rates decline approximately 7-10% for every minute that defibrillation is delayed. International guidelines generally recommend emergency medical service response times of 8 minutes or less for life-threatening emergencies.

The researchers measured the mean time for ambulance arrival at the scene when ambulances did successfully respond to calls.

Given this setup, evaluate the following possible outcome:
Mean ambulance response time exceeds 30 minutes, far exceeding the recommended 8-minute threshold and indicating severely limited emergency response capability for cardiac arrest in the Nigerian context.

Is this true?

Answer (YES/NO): NO